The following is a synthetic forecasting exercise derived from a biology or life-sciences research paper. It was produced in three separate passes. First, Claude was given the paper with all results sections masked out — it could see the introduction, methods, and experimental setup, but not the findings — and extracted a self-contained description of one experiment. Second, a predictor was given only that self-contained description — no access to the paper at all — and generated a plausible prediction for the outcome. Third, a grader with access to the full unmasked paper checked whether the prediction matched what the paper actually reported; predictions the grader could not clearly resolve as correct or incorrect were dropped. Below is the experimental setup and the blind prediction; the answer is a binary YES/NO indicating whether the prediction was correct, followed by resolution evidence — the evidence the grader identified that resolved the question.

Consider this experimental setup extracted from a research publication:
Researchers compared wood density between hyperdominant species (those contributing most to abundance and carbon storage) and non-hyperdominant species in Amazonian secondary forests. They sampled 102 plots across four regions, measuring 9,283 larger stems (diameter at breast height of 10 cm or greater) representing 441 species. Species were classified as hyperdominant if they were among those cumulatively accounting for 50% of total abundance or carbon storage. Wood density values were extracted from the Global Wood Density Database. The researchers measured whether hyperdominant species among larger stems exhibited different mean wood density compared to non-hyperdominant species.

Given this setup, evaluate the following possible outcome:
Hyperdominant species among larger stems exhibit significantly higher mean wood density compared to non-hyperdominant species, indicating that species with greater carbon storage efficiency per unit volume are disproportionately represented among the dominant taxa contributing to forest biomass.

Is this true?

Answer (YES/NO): NO